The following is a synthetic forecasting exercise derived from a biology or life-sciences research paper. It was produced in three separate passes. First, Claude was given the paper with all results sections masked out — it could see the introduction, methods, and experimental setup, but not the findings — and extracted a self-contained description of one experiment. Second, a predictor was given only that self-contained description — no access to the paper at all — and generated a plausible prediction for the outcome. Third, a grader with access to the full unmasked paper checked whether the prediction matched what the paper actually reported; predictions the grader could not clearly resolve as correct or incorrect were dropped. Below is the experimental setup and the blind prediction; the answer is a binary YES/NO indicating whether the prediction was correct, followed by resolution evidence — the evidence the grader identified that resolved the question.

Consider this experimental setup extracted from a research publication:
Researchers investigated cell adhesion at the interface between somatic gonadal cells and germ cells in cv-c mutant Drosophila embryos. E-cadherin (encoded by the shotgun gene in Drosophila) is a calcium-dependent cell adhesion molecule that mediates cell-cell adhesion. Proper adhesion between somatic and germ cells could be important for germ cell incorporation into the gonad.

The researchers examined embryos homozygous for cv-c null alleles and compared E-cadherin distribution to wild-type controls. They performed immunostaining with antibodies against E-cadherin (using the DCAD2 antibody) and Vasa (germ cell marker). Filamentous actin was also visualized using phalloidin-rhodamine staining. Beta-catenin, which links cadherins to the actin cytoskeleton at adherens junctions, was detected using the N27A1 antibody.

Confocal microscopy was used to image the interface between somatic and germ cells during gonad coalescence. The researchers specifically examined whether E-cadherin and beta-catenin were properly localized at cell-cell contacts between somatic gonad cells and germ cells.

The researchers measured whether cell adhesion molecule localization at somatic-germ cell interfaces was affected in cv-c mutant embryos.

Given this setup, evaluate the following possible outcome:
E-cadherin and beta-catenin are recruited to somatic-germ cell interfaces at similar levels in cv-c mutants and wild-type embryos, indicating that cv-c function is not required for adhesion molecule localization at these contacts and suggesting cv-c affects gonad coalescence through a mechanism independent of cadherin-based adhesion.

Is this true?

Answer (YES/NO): NO